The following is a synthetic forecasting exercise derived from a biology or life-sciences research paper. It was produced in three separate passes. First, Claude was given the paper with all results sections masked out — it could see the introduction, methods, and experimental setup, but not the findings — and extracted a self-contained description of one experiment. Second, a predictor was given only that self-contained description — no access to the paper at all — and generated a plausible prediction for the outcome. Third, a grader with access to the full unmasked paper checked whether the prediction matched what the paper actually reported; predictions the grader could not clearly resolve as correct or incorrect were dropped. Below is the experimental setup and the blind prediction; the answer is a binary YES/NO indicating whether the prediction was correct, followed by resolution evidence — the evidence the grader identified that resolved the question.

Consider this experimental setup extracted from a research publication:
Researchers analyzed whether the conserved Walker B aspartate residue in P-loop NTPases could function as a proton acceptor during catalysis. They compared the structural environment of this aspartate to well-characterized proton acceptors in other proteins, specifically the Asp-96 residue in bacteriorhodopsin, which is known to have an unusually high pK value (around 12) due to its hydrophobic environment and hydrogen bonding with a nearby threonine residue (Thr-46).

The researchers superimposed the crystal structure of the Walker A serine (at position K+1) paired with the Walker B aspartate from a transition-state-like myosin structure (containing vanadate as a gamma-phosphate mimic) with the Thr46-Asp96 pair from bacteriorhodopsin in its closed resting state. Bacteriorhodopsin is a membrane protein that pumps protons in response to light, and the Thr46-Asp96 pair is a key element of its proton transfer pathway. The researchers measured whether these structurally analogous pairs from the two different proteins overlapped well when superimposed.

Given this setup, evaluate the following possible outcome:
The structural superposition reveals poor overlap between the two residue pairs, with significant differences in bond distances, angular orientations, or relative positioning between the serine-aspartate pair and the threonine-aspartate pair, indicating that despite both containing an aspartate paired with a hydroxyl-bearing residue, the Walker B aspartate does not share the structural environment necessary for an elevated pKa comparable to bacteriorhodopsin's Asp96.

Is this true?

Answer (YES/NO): NO